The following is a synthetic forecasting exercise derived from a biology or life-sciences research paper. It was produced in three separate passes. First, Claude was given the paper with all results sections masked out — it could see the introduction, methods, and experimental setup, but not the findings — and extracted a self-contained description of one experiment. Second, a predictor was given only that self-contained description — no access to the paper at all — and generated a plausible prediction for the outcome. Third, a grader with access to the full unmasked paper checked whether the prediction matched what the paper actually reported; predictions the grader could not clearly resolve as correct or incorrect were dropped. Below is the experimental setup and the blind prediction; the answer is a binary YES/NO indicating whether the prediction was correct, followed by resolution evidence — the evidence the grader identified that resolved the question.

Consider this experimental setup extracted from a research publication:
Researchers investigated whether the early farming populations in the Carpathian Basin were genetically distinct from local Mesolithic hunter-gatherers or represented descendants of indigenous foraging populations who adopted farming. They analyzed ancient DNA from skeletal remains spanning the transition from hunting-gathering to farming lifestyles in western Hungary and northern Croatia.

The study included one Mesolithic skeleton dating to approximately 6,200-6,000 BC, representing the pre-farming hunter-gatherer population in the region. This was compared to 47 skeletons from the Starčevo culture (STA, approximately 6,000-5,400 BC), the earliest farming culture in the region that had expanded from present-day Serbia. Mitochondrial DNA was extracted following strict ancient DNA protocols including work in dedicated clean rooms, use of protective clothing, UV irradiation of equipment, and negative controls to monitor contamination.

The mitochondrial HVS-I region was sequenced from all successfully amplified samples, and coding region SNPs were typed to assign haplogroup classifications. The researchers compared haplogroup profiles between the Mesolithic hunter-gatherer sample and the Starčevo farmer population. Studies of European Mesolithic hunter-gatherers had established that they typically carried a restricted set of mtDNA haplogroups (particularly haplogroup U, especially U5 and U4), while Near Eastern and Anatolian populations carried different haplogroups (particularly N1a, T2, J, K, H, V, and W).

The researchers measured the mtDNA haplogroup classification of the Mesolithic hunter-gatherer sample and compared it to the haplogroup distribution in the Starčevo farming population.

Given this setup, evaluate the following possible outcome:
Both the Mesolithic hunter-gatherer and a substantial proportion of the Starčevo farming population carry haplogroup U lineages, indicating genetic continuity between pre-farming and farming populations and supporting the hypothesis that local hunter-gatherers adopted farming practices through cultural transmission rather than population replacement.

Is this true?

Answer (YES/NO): NO